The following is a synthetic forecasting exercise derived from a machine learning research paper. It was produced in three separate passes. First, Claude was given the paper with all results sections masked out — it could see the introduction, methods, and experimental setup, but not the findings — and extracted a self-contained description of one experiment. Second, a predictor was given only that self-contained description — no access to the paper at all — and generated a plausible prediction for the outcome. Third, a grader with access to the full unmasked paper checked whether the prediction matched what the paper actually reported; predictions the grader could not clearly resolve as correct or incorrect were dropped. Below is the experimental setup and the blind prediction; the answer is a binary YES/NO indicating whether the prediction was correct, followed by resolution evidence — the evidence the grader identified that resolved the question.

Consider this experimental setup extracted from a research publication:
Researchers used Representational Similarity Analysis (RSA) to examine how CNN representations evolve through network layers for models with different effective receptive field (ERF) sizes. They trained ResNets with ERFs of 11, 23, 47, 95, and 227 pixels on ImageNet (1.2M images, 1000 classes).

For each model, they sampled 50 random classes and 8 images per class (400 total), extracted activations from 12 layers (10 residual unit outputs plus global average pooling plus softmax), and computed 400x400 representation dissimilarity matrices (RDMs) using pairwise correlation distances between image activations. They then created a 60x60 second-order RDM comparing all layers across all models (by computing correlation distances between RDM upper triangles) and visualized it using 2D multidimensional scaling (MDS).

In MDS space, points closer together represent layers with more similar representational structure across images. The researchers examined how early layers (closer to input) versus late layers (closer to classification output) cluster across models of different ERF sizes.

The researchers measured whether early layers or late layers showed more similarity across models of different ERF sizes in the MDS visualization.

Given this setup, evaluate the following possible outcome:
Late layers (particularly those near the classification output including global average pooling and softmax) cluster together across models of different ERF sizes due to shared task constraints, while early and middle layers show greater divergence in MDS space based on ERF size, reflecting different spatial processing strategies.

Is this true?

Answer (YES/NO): NO